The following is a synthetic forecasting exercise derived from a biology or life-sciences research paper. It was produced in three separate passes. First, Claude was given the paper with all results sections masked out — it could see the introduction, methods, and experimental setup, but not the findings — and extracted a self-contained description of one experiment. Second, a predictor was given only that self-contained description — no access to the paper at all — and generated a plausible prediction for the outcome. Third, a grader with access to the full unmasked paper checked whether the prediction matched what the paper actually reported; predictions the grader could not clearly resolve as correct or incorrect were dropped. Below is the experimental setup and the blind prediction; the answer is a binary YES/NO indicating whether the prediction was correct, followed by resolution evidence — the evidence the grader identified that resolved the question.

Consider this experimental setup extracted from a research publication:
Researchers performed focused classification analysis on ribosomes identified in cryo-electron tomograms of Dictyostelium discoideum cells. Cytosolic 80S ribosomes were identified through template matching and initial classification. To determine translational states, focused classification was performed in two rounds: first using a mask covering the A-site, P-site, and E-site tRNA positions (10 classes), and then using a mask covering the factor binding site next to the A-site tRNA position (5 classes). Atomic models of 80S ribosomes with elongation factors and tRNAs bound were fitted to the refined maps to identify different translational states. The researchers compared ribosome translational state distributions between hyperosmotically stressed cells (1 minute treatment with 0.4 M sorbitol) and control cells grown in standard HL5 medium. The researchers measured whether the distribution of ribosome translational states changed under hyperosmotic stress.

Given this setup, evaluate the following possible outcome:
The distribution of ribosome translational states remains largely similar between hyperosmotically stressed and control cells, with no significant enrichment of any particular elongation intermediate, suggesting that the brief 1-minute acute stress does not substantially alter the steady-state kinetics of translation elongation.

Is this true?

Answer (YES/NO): NO